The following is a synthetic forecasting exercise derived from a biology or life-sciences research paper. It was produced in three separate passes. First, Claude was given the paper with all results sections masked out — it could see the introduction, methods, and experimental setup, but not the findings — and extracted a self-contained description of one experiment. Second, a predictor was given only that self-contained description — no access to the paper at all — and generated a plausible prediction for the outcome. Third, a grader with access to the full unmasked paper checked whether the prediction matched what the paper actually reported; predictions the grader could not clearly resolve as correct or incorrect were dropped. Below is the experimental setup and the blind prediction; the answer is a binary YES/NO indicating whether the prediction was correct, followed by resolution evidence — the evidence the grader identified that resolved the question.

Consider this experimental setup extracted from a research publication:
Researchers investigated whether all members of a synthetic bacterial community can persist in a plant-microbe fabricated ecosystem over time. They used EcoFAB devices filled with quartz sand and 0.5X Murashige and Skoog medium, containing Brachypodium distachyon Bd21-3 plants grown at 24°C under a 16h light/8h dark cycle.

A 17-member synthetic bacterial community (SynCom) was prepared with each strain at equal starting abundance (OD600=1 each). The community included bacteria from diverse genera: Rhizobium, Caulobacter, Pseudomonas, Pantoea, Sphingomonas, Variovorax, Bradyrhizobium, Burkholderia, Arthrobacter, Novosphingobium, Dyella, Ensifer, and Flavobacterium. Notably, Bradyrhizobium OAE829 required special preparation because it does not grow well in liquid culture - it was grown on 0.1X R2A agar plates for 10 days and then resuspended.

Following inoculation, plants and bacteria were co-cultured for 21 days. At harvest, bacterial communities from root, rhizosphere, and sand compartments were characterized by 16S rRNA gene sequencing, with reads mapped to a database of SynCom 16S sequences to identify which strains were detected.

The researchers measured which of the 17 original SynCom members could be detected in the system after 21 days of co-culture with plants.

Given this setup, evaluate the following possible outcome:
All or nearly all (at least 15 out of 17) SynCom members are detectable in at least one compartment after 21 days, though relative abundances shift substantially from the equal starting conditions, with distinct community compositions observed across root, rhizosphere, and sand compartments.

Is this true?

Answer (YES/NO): YES